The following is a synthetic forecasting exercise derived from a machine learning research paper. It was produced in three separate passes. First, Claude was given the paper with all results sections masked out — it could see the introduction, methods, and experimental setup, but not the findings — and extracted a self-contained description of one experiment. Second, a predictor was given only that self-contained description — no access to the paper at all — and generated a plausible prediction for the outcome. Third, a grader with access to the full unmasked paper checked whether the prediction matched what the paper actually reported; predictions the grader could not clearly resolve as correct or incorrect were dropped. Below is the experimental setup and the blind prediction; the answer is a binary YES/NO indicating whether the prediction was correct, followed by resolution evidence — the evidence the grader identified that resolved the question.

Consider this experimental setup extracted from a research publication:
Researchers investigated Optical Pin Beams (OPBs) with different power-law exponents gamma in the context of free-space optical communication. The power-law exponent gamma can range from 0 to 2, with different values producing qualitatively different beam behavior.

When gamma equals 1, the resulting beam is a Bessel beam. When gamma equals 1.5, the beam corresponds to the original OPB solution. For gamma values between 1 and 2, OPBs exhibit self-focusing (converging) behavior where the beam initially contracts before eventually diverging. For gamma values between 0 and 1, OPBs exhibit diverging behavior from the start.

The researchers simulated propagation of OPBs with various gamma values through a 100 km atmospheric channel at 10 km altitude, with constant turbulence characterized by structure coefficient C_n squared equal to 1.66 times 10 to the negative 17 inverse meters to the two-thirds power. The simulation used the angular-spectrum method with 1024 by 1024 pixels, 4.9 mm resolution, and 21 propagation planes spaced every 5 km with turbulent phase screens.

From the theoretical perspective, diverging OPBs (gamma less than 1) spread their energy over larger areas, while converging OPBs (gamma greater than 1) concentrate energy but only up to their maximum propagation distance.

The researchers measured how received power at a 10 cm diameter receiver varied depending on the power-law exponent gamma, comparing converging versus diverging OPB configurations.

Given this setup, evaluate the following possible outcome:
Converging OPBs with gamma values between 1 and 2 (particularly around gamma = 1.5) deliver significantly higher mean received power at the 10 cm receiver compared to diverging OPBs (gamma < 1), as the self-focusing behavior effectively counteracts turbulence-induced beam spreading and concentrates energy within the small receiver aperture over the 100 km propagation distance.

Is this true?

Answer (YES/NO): YES